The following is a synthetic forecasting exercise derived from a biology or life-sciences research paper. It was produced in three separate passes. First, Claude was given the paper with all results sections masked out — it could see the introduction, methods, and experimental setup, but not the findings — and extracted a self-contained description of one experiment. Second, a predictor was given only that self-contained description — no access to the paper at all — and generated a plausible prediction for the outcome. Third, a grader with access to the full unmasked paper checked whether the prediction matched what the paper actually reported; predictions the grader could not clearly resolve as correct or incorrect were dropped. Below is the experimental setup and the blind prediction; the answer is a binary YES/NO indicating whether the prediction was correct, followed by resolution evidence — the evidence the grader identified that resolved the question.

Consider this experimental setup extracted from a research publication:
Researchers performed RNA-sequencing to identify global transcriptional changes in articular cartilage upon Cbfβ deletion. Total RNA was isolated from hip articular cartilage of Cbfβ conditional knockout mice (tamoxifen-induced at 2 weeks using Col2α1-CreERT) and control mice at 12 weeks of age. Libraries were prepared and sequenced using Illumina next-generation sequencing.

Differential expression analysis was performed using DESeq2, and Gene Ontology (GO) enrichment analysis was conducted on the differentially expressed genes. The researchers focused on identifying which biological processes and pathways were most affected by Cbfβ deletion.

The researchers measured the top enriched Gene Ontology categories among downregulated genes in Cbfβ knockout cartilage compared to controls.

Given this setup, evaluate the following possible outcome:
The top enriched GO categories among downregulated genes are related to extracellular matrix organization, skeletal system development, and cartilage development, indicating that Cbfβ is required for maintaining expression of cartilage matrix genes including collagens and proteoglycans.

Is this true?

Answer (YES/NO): NO